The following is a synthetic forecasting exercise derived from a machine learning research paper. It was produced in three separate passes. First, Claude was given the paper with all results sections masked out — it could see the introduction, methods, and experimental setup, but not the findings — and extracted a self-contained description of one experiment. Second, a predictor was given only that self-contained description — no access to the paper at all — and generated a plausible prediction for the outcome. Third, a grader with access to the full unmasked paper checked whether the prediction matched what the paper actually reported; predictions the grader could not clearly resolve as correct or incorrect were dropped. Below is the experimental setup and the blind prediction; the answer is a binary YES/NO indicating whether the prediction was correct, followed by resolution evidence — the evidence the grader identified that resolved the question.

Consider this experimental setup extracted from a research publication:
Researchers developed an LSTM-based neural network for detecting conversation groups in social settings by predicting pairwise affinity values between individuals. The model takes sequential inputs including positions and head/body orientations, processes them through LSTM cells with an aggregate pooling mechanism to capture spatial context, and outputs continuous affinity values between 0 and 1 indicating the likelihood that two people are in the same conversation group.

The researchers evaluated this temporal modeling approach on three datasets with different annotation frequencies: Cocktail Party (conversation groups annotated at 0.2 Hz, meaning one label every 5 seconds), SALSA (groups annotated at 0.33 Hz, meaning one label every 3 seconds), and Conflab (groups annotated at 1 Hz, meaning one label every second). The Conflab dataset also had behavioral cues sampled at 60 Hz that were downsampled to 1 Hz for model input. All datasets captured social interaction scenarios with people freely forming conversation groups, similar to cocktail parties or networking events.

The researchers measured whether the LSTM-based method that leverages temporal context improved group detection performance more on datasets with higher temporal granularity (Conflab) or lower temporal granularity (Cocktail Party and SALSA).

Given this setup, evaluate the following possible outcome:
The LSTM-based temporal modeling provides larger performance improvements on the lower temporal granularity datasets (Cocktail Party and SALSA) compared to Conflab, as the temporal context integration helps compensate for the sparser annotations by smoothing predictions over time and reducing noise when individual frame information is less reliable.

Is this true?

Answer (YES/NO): NO